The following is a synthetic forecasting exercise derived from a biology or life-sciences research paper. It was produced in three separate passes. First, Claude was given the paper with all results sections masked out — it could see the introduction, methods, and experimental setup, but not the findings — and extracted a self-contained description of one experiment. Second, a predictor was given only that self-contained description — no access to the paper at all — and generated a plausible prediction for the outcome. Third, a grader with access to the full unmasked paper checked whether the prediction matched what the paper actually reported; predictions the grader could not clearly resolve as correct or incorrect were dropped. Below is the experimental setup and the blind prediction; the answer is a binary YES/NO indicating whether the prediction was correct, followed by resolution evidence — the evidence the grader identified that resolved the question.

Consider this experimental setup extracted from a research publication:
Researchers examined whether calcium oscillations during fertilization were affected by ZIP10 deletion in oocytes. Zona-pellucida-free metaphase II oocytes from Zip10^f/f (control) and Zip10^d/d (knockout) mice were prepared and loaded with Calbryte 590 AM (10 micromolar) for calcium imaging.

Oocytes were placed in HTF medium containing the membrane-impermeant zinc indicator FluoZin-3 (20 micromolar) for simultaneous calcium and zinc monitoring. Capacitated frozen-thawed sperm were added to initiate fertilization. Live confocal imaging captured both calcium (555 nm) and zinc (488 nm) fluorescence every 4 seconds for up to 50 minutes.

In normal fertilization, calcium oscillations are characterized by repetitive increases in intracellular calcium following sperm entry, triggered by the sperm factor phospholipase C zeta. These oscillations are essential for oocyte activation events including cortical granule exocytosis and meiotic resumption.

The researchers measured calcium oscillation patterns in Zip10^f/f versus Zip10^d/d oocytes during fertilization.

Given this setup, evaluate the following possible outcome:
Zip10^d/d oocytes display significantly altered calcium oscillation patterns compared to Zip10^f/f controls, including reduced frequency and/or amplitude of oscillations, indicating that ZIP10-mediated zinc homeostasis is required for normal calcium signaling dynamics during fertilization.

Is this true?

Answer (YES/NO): NO